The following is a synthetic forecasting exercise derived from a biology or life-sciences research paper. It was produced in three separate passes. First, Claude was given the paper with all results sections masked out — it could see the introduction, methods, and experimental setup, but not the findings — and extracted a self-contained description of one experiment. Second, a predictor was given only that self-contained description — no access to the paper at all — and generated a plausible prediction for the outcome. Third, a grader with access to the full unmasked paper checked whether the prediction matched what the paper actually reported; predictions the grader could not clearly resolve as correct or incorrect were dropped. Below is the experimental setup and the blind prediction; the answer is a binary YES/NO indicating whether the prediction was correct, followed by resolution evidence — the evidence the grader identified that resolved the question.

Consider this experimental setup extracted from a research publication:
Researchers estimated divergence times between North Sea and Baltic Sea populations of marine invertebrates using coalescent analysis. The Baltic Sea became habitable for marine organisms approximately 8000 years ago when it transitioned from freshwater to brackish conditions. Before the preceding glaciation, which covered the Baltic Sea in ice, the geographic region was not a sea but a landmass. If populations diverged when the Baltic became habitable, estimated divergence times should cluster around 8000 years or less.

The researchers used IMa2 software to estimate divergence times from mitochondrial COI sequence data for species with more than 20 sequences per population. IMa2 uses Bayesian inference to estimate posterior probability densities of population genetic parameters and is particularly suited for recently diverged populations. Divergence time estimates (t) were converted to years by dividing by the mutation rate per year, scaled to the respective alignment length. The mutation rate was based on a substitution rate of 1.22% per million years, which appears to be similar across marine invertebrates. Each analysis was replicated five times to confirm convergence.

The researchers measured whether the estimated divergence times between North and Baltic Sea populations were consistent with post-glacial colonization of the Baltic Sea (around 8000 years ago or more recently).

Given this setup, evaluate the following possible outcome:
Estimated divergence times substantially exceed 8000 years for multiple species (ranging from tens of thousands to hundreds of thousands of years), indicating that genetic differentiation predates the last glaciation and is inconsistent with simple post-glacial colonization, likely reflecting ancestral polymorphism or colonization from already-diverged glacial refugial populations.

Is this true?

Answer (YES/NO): YES